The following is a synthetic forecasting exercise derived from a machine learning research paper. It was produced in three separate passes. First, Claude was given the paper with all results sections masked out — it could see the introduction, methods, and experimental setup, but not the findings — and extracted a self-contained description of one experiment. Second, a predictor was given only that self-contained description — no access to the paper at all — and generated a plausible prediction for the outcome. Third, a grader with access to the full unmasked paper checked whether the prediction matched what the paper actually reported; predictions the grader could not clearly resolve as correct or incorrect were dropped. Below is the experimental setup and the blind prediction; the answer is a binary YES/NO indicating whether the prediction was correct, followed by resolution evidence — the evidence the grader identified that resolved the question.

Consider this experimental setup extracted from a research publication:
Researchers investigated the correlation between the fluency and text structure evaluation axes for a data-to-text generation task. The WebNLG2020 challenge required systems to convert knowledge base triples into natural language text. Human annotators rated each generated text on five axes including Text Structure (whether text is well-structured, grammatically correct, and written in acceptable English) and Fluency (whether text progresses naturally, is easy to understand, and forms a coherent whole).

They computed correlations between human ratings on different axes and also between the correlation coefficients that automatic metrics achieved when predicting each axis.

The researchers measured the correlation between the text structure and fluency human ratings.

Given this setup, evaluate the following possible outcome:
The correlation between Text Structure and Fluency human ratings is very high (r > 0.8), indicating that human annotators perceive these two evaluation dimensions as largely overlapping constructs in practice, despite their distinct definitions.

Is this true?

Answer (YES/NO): YES